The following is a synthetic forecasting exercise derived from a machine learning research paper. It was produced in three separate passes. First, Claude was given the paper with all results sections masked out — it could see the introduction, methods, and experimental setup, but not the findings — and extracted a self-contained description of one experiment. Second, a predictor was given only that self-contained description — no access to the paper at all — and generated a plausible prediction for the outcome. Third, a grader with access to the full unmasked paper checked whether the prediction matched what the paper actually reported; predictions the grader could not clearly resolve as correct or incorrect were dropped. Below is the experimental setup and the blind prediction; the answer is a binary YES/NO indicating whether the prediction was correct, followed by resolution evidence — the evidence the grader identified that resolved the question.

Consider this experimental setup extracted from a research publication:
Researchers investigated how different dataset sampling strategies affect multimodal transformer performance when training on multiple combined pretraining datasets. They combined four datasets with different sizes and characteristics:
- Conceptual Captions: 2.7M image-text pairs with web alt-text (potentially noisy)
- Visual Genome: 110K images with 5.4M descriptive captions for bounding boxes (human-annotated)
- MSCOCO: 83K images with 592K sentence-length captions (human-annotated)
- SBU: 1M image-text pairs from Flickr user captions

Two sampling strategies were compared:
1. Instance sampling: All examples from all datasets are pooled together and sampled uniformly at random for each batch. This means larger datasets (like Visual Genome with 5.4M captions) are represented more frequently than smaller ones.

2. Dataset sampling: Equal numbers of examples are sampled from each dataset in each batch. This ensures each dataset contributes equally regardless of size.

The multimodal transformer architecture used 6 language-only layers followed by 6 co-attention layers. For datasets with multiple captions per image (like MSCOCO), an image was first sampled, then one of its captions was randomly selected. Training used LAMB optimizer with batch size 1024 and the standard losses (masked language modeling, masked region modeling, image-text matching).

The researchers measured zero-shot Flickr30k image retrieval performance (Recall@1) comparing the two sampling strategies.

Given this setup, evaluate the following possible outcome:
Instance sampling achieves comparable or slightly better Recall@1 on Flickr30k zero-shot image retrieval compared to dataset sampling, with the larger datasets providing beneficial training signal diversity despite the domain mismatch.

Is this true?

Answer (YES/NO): NO